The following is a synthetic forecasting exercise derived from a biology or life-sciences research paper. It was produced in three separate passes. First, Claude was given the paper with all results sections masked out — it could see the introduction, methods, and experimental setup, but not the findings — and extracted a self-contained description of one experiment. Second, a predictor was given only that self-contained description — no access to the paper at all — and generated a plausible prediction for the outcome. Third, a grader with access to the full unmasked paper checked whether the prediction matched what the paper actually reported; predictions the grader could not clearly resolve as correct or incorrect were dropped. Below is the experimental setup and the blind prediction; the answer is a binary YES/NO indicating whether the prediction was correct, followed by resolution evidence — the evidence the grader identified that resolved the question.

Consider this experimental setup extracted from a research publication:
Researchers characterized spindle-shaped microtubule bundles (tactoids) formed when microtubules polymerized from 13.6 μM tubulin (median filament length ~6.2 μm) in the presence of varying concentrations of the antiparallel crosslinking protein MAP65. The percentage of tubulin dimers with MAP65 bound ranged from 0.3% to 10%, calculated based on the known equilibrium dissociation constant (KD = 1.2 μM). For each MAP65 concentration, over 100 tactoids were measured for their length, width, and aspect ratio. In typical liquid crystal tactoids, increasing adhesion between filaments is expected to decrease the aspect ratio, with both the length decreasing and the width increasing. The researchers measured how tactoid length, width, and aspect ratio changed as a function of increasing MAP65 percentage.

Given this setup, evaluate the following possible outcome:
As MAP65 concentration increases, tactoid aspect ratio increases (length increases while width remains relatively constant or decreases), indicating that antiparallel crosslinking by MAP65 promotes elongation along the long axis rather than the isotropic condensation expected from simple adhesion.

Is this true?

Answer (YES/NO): NO